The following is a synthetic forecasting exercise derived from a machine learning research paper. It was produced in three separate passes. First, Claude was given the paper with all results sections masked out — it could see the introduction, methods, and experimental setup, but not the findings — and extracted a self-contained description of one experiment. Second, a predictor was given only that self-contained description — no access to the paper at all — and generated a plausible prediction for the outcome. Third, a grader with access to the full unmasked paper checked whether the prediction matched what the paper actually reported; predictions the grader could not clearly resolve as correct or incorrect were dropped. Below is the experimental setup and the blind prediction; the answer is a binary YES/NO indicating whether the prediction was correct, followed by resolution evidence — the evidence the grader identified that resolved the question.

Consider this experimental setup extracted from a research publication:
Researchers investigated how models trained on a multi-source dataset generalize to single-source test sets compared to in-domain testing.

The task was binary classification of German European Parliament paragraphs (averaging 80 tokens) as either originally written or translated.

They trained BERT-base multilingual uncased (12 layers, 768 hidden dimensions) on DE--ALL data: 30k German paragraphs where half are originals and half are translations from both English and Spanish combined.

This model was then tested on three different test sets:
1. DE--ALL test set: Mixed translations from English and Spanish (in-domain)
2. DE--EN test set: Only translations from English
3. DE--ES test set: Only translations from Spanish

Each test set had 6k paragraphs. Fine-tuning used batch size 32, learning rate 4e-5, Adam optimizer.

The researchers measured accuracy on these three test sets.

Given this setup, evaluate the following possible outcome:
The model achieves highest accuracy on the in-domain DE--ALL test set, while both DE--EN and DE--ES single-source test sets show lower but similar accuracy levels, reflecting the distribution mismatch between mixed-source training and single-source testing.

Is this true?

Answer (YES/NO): YES